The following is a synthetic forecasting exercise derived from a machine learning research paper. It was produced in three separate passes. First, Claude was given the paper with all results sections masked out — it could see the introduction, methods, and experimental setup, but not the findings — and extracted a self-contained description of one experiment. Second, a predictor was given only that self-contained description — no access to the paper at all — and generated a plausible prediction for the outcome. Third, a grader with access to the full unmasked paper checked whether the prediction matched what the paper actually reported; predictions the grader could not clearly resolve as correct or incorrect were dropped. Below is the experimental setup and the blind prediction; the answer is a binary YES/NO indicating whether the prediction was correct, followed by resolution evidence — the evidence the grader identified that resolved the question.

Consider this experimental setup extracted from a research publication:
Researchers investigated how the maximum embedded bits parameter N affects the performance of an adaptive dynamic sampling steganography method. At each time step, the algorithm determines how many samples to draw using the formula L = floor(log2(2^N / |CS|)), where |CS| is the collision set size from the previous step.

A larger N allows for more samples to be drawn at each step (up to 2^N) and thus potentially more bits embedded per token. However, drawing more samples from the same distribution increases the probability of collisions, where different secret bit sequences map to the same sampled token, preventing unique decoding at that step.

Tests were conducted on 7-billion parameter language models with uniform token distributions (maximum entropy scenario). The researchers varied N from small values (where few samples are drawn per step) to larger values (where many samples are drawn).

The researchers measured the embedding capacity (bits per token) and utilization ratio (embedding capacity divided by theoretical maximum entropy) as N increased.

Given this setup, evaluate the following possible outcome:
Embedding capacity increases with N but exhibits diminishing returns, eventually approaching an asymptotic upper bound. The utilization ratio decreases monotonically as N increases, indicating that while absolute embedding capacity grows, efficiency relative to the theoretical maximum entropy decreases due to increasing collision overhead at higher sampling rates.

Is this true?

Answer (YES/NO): NO